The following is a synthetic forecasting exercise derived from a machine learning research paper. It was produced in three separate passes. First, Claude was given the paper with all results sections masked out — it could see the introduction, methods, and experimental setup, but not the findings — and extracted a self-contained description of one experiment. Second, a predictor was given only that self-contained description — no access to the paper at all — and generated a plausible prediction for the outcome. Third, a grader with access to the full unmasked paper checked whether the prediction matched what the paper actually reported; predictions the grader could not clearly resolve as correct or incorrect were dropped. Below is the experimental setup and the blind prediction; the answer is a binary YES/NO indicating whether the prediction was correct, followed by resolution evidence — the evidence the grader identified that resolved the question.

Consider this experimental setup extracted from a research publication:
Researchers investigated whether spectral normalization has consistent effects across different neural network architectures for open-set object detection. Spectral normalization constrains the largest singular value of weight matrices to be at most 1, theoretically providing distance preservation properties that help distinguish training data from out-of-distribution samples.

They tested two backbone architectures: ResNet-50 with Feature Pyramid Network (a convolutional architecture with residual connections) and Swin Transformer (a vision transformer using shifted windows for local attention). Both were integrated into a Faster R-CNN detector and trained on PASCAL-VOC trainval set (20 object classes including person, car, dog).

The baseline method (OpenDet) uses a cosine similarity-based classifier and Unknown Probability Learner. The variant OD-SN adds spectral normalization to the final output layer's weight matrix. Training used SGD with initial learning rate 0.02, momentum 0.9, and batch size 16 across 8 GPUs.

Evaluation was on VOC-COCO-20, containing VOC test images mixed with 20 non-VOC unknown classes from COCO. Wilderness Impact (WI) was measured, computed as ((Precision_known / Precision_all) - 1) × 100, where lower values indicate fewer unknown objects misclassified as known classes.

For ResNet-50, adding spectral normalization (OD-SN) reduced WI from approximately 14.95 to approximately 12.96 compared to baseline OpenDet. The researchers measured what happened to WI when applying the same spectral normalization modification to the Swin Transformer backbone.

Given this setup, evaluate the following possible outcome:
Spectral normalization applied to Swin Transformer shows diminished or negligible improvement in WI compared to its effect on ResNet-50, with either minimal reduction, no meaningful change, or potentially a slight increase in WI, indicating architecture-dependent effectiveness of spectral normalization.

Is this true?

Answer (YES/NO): YES